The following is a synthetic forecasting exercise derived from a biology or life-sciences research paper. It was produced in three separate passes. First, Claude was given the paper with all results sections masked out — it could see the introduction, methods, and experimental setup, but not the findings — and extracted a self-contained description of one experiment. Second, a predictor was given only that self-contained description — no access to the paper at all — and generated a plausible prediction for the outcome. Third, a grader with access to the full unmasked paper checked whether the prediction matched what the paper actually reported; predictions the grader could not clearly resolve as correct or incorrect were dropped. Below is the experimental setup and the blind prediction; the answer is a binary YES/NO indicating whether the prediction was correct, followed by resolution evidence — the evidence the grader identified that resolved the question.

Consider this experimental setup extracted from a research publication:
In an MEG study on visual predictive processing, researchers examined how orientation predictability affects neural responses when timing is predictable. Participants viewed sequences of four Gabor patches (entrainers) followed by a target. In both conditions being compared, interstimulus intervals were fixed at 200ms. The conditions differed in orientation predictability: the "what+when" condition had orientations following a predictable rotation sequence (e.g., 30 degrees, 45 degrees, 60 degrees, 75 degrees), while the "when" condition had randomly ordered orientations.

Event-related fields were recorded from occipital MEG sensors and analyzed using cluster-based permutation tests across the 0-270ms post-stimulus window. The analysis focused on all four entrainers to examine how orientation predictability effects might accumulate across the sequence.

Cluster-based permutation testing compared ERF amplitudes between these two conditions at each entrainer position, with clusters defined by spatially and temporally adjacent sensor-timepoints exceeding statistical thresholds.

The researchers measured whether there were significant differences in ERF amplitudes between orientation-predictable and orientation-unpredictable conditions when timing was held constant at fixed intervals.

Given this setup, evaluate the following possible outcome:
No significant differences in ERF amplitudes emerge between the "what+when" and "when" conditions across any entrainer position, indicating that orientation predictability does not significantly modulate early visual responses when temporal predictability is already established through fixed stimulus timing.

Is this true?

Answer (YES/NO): NO